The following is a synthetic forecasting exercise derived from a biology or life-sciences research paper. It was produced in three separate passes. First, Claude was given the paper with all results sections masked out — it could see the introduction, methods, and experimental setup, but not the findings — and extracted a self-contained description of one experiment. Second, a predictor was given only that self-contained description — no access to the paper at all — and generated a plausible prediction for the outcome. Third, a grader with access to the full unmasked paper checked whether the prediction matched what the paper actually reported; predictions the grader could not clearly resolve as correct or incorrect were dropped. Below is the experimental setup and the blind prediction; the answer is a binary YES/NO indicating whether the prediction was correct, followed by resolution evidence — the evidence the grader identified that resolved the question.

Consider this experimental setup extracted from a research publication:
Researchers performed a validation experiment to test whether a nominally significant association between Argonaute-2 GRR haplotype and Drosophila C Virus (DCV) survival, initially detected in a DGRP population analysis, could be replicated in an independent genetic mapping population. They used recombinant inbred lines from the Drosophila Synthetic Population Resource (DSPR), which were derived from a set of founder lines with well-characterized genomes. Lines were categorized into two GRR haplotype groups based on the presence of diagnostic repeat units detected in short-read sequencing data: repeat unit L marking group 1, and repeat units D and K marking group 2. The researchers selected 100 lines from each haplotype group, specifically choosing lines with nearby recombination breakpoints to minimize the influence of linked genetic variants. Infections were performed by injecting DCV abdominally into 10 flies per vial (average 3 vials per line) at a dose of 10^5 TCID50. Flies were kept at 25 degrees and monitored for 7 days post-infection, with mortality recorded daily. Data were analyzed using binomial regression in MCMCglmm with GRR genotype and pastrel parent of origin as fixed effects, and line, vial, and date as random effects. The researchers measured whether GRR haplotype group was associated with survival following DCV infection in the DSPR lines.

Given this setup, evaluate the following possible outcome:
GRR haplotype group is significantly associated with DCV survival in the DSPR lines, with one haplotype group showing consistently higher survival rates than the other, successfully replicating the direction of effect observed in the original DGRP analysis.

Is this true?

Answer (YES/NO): NO